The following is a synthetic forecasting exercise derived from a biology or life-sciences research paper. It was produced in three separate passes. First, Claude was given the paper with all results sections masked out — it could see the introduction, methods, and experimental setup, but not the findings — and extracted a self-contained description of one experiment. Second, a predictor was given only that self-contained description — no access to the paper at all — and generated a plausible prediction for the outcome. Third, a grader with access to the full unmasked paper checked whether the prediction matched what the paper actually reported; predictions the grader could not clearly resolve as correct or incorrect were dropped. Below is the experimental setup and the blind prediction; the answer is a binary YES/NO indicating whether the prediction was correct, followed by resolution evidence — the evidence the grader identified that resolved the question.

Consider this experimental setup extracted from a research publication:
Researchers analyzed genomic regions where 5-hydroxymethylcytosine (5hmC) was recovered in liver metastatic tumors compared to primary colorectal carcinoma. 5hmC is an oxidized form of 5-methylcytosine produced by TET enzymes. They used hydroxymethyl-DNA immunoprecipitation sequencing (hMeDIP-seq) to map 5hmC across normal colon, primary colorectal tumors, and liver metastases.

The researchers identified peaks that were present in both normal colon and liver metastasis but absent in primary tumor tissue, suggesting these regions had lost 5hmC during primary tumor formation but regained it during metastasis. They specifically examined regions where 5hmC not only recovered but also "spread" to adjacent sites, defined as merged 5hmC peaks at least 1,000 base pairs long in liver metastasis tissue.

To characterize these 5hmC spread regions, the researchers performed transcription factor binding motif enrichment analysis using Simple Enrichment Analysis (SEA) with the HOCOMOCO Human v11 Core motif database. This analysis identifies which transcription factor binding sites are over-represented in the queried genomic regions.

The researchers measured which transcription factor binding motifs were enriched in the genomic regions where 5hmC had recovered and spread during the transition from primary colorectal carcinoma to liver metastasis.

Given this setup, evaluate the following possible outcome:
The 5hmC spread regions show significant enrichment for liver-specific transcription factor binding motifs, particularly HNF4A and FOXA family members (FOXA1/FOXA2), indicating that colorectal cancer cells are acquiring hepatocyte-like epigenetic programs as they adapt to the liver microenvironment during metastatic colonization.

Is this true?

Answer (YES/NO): NO